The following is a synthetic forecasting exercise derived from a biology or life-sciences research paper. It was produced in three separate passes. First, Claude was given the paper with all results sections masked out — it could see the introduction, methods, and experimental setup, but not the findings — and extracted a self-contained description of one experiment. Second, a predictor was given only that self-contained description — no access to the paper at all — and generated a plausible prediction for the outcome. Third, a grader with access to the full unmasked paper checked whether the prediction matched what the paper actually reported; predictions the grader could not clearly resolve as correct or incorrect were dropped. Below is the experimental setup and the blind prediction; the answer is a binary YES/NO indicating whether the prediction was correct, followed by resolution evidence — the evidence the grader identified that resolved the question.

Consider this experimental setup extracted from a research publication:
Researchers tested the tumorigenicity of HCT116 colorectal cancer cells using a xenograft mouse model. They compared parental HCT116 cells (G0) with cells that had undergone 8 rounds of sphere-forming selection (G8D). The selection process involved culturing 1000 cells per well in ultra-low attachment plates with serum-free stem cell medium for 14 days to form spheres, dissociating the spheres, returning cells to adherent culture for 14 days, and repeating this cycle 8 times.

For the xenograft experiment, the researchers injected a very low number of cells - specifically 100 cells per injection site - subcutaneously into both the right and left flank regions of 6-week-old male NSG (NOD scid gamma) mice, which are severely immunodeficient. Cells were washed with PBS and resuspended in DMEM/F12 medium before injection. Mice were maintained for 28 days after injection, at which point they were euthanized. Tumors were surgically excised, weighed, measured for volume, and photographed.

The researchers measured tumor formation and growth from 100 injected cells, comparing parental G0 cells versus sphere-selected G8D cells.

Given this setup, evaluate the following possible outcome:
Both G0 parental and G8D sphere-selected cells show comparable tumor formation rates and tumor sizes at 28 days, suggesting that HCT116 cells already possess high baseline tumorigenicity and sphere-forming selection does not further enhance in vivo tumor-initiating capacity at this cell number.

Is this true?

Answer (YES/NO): NO